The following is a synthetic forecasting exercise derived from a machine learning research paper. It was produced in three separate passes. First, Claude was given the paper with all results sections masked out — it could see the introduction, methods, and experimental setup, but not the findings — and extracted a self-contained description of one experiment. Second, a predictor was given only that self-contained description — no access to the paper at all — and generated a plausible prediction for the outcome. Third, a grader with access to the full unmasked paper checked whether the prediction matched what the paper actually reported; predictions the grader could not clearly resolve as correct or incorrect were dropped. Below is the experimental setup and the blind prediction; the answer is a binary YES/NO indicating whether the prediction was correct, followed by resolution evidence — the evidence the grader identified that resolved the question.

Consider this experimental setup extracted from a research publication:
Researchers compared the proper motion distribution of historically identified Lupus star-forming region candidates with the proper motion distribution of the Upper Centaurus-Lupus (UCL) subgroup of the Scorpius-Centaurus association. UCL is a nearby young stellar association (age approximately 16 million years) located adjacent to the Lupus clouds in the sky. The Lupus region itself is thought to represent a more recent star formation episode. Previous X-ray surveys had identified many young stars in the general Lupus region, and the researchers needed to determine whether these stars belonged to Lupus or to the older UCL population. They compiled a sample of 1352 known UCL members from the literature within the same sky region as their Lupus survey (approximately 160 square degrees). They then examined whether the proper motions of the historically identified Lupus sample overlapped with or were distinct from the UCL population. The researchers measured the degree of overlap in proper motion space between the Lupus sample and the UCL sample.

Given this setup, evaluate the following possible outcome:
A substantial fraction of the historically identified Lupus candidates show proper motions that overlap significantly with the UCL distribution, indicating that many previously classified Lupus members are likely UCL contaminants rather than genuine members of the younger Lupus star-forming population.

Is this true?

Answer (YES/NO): YES